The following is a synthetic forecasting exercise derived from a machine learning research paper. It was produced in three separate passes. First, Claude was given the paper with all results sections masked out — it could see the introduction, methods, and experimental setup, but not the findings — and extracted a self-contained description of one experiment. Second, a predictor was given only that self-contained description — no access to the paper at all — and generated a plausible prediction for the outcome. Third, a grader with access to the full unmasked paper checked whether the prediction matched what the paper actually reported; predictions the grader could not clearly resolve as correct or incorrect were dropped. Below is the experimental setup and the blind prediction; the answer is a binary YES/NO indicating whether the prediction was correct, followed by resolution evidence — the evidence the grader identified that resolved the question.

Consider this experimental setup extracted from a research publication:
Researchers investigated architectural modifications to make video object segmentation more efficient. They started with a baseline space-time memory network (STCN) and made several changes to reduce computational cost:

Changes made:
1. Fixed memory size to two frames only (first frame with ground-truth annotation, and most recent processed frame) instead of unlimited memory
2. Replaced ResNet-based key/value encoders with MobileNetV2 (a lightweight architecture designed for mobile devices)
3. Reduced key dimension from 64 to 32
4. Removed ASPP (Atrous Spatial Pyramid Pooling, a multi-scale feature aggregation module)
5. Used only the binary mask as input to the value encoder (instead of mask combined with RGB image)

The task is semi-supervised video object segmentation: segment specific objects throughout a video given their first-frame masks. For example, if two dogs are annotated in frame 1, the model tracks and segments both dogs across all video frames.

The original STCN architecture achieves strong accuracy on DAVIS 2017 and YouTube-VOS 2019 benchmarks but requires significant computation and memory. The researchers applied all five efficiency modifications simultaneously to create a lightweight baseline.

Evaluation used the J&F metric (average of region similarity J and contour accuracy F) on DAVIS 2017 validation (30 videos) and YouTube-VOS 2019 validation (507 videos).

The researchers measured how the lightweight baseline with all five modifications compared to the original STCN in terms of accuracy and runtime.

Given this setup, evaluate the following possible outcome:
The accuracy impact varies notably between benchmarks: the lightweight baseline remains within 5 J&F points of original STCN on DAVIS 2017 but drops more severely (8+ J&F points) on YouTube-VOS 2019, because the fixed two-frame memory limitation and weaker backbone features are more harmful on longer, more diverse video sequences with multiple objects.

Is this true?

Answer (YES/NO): NO